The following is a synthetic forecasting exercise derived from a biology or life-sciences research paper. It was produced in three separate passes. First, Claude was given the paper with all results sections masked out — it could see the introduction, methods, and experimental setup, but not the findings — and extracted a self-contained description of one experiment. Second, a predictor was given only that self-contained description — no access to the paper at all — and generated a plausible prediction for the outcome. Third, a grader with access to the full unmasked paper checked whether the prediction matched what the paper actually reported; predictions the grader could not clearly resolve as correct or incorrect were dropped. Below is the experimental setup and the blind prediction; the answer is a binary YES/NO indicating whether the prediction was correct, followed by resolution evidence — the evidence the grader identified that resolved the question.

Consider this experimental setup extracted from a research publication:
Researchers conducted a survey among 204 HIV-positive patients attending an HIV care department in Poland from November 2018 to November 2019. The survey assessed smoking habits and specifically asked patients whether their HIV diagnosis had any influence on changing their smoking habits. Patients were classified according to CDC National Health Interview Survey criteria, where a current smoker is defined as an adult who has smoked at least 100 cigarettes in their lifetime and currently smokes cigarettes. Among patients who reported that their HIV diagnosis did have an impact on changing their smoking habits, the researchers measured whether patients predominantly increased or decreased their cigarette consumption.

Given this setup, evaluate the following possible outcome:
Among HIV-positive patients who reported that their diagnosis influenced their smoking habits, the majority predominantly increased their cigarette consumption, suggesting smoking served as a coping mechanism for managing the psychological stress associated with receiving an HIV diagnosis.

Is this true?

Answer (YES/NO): YES